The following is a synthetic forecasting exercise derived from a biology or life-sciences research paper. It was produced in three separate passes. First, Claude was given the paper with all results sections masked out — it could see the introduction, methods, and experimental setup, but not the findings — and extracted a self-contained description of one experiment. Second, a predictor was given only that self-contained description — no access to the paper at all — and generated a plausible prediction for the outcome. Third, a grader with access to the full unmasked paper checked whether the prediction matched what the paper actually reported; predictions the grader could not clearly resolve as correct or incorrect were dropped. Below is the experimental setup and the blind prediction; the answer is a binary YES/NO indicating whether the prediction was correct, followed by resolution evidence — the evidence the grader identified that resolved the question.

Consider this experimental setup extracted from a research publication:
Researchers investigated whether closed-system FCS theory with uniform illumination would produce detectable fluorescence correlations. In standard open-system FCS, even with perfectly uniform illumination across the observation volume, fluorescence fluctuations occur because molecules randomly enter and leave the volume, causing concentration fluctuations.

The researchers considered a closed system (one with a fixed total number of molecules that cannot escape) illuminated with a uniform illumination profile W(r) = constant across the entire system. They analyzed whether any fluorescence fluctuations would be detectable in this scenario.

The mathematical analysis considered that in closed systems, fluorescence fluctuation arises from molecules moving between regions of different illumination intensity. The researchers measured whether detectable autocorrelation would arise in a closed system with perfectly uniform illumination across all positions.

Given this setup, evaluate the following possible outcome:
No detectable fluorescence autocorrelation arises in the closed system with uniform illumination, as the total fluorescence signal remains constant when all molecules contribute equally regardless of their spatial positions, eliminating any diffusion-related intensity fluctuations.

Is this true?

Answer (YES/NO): YES